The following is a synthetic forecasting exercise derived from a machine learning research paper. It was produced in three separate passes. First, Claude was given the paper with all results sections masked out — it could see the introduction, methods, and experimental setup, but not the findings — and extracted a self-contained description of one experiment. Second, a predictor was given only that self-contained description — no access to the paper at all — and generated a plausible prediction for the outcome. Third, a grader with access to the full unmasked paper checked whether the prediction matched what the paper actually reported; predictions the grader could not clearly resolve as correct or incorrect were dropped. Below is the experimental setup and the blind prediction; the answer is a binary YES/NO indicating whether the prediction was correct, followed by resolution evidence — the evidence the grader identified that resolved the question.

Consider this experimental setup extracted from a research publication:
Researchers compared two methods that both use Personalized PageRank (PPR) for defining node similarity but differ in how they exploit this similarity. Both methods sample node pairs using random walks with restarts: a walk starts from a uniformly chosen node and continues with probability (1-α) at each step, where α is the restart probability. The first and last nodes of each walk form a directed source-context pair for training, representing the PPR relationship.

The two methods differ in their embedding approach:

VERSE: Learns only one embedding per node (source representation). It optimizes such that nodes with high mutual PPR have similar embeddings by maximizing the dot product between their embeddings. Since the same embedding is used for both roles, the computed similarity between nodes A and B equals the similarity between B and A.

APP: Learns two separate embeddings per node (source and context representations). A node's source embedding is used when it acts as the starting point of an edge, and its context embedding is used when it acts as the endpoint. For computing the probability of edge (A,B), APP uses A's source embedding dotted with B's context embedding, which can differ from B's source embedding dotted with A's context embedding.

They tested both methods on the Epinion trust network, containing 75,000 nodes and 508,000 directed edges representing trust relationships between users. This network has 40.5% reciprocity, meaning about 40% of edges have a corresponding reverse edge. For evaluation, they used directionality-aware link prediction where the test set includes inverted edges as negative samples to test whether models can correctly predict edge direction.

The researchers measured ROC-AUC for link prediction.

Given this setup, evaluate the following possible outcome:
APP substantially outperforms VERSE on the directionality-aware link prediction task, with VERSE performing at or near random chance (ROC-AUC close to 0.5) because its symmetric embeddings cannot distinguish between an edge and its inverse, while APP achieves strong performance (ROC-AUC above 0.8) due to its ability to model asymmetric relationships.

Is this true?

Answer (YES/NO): NO